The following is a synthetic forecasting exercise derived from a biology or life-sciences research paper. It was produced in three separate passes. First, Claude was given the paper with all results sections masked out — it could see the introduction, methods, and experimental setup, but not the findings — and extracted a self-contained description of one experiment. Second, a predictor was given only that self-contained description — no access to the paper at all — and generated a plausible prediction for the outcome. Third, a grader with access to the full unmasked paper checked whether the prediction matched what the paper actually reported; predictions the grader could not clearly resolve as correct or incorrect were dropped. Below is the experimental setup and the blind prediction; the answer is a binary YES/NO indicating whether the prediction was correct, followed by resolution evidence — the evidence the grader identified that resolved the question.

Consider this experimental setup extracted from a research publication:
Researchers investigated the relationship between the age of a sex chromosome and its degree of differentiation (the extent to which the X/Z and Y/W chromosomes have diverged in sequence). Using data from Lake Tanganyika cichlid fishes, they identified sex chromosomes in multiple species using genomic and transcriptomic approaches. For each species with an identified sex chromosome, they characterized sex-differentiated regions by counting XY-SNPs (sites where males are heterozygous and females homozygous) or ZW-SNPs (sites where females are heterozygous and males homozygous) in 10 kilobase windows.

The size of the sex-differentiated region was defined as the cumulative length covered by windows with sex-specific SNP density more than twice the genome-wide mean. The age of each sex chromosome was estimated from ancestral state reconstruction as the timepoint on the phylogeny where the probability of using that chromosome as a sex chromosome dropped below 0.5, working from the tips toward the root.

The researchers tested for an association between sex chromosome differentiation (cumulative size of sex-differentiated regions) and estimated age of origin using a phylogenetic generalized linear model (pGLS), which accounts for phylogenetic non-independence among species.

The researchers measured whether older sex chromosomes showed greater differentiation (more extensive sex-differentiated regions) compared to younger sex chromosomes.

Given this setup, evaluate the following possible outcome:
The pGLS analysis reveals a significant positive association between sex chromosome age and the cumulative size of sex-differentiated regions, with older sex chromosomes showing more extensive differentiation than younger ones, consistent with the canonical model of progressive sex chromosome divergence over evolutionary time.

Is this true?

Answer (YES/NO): NO